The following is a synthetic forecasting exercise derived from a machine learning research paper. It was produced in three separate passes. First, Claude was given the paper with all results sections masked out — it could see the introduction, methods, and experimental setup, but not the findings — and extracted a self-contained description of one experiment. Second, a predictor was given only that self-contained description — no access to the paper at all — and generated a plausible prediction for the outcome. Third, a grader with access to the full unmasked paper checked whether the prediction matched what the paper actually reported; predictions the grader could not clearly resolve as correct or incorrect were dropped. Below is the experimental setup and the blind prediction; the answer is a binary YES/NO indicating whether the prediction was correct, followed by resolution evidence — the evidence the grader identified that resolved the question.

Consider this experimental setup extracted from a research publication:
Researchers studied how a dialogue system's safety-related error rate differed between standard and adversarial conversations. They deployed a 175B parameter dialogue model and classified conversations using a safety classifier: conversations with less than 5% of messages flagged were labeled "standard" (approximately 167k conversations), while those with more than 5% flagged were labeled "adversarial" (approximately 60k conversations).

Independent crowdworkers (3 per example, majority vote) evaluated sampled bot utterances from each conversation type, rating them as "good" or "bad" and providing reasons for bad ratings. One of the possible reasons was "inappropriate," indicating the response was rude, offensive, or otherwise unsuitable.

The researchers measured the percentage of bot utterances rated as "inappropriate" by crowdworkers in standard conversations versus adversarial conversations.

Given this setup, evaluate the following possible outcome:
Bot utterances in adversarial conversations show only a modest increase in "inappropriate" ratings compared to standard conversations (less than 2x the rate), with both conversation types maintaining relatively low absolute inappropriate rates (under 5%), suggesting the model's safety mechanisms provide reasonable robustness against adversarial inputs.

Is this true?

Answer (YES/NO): NO